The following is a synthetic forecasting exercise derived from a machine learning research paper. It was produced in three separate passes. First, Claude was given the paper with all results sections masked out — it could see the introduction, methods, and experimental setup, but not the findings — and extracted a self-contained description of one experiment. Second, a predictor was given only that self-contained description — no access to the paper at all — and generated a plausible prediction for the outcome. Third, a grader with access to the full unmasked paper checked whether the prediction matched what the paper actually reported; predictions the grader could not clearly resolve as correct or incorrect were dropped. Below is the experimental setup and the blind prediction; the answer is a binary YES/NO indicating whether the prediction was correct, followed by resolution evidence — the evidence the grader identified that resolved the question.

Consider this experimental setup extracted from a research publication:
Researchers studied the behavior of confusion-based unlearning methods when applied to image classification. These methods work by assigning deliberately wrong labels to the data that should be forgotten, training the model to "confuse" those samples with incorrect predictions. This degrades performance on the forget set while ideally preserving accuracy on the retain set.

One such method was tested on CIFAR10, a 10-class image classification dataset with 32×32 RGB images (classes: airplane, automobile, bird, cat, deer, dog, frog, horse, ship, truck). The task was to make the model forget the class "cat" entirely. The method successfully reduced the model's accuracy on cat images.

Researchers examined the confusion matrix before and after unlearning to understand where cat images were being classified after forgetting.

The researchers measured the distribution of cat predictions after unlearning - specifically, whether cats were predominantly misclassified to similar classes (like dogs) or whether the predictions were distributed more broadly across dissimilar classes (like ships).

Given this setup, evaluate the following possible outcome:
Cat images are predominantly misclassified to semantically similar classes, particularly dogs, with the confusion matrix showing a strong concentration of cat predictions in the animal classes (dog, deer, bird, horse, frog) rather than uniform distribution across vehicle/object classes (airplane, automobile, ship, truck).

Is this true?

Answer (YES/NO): NO